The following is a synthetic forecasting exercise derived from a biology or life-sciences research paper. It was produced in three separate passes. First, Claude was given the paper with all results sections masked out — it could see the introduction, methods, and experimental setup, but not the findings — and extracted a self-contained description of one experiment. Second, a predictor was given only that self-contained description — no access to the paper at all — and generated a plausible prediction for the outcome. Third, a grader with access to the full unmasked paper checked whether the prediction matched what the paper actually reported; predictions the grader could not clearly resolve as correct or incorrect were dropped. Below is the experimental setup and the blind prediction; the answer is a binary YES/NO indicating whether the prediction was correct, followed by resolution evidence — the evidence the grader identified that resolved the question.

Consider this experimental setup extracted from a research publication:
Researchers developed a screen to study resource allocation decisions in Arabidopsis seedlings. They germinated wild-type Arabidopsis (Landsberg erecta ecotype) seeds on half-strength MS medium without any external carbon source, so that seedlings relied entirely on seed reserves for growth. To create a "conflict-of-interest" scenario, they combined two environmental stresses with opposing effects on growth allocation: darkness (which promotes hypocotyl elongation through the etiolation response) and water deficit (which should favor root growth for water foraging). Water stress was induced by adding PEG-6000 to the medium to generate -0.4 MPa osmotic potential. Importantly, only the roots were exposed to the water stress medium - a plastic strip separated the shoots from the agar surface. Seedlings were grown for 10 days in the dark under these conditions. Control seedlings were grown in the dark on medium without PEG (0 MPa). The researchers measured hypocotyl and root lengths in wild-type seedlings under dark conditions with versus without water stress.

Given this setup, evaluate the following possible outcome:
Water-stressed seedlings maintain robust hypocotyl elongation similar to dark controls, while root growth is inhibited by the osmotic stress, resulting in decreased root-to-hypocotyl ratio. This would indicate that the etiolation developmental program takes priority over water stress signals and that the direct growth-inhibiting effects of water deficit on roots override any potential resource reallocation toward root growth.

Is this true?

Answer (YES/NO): NO